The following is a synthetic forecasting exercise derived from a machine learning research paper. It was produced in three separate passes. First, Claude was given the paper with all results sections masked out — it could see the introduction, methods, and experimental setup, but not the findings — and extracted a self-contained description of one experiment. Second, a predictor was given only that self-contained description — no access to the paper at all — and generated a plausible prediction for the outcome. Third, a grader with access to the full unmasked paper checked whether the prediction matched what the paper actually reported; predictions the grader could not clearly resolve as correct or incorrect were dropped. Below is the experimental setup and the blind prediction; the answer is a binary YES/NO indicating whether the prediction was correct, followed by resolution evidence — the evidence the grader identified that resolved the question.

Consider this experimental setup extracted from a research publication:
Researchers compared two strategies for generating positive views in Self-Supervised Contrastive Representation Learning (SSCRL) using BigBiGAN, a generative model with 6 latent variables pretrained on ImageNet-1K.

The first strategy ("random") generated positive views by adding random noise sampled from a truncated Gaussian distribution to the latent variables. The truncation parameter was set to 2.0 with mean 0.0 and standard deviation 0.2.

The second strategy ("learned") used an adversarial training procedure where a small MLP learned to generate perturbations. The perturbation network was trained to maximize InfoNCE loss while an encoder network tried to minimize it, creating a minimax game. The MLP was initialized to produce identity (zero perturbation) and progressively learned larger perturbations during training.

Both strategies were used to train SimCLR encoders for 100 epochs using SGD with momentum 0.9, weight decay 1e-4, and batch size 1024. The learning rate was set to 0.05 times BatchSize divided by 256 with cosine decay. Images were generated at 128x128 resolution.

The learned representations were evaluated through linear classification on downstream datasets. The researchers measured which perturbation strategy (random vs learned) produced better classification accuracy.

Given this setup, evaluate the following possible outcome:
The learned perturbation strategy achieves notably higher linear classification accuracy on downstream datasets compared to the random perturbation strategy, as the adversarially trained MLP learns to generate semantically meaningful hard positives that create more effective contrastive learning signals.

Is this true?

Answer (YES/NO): YES